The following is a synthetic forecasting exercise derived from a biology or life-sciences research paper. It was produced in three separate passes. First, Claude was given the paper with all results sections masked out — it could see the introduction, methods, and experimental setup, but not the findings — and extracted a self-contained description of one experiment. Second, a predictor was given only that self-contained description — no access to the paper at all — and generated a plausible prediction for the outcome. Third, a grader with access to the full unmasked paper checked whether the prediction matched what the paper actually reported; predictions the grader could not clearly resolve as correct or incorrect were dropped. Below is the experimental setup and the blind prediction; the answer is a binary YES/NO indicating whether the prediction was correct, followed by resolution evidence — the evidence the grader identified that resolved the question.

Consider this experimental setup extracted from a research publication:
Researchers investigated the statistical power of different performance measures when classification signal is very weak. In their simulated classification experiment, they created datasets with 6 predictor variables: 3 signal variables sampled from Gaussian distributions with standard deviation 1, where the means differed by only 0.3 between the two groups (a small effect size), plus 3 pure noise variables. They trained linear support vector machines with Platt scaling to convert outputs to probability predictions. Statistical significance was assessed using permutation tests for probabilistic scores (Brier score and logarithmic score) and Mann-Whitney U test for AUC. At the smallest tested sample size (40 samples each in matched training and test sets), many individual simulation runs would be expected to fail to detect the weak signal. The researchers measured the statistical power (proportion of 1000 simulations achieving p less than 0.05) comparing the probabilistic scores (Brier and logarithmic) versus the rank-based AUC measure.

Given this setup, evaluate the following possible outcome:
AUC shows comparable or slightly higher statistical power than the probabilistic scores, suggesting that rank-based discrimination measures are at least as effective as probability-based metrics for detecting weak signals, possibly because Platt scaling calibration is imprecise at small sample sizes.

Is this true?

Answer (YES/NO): YES